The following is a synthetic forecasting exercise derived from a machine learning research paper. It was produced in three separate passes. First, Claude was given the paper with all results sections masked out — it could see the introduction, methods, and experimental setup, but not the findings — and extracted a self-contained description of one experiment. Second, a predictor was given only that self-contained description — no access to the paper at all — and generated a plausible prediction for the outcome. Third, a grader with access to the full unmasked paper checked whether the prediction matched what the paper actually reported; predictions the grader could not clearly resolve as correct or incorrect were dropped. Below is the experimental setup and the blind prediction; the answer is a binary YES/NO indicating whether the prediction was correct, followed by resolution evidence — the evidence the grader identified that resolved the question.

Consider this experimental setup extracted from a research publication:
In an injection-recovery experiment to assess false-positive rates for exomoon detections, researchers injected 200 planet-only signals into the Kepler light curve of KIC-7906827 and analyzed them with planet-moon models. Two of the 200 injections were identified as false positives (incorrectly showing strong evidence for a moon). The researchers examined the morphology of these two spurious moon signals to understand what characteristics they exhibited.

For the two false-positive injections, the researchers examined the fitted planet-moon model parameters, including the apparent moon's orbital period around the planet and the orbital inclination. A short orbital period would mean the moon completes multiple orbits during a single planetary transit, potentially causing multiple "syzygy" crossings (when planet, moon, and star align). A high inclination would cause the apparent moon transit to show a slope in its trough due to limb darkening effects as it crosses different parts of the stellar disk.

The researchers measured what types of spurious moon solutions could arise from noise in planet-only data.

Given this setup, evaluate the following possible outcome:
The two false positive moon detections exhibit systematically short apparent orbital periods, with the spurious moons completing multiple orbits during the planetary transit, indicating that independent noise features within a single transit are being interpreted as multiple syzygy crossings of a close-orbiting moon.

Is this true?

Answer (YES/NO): NO